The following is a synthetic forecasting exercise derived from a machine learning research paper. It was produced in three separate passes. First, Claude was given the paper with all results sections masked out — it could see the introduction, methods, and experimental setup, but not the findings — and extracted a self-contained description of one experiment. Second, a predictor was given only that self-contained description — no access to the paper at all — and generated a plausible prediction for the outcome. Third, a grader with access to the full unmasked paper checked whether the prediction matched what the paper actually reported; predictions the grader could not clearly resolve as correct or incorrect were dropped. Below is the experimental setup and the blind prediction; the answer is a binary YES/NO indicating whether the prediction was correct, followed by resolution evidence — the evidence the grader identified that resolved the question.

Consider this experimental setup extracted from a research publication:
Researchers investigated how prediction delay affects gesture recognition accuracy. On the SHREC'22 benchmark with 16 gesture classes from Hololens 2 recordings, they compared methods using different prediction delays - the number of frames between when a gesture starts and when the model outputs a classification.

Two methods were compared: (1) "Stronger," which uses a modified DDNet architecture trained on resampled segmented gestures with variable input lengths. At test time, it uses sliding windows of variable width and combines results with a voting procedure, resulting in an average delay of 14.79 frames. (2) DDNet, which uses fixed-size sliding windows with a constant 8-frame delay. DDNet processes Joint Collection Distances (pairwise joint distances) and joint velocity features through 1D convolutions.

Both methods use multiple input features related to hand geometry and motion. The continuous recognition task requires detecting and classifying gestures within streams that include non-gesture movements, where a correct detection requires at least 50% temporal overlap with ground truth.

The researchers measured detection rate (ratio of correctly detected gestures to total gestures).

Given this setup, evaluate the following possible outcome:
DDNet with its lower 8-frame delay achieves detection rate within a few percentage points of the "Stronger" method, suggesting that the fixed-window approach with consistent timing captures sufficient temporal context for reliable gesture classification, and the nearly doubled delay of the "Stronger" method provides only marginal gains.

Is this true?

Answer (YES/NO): NO